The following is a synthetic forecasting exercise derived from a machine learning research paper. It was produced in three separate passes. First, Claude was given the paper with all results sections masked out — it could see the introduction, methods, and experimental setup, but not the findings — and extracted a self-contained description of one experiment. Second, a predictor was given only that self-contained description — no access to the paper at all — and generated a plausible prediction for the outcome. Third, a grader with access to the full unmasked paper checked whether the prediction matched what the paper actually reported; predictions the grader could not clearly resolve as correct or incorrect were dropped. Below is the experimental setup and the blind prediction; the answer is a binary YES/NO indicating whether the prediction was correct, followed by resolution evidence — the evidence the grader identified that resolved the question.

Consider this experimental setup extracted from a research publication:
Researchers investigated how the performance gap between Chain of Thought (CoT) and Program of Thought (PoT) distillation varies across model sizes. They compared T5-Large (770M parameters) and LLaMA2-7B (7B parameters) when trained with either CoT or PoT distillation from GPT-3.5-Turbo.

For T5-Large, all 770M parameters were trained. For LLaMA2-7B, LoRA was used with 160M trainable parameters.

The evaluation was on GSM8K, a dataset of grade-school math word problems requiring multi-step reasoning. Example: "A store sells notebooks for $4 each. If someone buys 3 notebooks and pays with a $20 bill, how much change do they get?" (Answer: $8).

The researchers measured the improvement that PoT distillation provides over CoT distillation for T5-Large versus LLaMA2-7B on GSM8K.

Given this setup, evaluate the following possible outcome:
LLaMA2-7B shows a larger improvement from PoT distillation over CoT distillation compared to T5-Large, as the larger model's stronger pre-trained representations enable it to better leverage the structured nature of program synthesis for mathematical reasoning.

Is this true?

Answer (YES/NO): NO